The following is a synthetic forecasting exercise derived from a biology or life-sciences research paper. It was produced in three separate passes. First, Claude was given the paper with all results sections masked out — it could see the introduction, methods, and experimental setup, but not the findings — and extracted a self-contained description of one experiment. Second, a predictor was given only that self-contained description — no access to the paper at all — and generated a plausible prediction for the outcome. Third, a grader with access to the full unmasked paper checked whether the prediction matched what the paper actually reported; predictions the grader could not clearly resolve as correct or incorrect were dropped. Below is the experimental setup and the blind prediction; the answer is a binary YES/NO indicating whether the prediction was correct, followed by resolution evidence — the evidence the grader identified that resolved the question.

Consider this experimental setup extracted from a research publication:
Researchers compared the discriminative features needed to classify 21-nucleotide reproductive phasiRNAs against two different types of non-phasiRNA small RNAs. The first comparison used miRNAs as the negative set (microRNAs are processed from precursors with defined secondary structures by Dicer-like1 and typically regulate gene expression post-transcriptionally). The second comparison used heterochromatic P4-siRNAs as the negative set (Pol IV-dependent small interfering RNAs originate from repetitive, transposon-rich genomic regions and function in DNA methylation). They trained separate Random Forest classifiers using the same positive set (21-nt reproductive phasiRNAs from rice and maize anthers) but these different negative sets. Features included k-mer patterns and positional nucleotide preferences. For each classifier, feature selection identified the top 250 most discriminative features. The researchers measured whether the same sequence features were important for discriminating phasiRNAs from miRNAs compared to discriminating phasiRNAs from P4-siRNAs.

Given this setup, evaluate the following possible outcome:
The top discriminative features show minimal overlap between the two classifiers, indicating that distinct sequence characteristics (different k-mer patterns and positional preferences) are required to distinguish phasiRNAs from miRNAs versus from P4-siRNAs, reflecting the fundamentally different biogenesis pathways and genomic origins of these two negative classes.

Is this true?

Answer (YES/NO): NO